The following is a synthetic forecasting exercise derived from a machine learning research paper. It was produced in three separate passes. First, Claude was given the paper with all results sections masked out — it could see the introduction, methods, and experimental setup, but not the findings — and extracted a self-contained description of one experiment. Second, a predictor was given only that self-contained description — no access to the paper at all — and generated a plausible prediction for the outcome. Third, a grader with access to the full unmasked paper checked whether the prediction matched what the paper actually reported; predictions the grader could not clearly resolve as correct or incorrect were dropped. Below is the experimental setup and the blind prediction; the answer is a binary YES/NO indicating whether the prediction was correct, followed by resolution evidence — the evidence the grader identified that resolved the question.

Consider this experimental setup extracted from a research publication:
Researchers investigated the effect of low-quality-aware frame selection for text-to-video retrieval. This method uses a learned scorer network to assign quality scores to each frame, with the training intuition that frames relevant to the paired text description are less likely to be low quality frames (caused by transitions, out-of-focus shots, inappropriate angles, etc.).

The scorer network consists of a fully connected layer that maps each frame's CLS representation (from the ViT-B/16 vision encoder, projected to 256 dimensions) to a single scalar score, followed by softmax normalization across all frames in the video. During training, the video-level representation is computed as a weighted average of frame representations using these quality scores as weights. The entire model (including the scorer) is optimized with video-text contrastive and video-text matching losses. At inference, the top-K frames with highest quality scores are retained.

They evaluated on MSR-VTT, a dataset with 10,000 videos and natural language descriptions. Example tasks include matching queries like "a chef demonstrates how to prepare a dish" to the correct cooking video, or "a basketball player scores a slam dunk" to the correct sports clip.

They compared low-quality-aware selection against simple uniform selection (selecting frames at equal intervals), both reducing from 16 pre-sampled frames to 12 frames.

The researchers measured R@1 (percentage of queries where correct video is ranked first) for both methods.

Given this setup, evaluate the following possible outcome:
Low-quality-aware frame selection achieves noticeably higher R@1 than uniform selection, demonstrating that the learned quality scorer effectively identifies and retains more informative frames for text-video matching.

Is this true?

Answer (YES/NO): NO